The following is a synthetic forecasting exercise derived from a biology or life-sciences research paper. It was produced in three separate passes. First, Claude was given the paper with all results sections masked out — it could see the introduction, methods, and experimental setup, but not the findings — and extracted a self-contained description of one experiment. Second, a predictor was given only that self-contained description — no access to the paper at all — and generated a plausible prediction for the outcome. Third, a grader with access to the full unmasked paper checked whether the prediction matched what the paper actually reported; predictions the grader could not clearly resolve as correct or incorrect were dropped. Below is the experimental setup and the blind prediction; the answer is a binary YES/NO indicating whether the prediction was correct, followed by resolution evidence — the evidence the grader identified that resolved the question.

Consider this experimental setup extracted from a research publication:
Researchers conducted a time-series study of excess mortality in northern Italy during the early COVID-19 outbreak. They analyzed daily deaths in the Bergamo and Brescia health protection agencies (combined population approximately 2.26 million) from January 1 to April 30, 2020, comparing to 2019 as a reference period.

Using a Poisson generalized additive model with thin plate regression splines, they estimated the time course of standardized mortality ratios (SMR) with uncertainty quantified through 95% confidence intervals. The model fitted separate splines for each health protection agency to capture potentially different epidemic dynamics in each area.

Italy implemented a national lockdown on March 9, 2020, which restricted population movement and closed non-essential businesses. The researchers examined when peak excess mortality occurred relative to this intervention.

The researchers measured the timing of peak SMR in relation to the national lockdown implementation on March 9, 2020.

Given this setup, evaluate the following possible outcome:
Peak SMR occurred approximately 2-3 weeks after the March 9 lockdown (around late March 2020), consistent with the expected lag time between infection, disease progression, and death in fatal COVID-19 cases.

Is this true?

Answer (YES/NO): NO